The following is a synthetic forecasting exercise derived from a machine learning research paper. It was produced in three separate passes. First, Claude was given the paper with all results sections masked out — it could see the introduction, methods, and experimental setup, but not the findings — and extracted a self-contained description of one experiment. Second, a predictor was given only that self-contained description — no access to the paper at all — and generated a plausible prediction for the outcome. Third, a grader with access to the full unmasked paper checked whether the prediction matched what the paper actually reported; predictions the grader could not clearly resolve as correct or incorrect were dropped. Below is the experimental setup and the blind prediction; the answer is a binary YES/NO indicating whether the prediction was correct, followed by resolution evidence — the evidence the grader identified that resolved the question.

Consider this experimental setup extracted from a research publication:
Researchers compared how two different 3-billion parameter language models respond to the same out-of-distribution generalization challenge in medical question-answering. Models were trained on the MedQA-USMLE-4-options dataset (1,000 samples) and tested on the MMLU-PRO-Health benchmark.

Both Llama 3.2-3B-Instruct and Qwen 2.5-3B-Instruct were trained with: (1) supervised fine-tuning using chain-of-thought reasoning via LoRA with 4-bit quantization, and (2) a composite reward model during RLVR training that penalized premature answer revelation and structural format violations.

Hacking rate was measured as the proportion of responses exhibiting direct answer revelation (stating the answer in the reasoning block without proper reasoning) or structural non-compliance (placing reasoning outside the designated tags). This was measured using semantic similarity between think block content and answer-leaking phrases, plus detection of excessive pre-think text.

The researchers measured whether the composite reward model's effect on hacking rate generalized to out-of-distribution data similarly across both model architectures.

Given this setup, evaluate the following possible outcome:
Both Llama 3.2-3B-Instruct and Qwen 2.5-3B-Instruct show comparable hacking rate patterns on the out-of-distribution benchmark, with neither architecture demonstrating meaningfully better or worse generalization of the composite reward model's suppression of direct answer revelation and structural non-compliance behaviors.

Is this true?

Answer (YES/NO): NO